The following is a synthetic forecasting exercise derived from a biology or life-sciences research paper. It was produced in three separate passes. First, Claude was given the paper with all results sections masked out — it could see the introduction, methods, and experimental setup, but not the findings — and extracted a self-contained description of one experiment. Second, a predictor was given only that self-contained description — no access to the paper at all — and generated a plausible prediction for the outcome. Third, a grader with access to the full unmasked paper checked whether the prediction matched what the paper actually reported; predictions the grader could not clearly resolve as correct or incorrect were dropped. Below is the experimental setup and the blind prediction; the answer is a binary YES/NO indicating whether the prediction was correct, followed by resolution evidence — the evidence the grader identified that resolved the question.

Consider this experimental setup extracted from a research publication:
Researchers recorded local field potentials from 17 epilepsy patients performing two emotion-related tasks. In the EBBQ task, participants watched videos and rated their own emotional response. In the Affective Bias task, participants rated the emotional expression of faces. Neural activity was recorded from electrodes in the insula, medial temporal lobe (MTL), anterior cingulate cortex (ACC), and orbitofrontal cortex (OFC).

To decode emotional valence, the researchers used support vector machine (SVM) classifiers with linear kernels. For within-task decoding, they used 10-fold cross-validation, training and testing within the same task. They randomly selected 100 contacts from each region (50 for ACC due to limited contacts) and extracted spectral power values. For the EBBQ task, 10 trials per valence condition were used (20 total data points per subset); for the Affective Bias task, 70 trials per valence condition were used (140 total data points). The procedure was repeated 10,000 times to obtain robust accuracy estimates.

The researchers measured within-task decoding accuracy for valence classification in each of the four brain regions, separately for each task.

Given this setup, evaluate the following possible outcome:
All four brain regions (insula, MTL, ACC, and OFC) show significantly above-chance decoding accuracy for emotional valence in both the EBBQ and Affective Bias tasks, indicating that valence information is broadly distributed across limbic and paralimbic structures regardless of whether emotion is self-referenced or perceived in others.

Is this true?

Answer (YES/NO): NO